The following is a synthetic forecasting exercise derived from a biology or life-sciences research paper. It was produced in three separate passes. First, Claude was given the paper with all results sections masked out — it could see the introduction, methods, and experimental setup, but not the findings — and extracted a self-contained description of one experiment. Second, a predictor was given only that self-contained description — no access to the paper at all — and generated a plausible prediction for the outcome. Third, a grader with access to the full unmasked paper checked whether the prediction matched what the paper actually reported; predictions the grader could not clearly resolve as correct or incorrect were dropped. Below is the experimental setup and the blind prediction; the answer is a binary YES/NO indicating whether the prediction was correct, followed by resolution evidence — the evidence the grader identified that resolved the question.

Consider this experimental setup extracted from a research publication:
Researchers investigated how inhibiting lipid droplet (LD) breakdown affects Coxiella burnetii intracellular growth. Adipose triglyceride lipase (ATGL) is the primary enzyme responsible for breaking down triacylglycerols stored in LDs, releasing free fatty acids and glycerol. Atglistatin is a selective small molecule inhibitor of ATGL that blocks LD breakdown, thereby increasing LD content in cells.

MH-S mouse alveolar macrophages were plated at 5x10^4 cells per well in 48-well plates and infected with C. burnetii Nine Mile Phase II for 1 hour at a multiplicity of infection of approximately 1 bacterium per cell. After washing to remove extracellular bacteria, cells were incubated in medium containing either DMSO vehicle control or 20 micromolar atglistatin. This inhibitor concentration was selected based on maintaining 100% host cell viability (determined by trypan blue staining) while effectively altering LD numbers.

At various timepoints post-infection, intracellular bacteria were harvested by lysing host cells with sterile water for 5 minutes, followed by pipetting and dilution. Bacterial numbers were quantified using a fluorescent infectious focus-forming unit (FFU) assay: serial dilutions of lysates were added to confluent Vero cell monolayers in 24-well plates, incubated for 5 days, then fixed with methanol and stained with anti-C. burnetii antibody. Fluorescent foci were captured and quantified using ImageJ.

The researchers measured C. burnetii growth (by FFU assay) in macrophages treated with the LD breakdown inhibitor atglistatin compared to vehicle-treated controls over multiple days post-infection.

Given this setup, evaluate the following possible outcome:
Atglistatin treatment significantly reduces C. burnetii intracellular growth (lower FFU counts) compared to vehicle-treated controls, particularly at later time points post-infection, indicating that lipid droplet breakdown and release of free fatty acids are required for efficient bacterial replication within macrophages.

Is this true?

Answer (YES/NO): YES